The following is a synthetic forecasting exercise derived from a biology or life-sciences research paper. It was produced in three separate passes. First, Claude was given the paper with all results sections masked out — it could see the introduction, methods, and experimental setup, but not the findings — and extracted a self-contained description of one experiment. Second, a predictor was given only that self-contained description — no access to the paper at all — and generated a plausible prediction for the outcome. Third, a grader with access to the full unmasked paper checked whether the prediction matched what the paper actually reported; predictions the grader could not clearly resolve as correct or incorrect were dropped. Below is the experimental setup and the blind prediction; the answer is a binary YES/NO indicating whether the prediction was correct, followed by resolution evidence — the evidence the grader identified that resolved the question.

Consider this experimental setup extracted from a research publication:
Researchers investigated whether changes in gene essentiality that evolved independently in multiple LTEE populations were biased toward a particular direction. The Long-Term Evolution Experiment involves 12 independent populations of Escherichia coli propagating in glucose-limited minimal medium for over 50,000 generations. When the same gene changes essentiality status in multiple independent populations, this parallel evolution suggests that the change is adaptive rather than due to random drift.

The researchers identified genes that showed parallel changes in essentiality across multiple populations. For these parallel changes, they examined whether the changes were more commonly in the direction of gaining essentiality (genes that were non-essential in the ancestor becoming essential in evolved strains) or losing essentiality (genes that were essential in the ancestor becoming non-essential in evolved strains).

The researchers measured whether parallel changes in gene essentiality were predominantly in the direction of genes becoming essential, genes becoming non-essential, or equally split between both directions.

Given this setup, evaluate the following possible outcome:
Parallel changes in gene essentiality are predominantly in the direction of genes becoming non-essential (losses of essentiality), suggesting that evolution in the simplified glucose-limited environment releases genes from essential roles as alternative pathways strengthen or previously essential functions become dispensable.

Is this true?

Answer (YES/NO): NO